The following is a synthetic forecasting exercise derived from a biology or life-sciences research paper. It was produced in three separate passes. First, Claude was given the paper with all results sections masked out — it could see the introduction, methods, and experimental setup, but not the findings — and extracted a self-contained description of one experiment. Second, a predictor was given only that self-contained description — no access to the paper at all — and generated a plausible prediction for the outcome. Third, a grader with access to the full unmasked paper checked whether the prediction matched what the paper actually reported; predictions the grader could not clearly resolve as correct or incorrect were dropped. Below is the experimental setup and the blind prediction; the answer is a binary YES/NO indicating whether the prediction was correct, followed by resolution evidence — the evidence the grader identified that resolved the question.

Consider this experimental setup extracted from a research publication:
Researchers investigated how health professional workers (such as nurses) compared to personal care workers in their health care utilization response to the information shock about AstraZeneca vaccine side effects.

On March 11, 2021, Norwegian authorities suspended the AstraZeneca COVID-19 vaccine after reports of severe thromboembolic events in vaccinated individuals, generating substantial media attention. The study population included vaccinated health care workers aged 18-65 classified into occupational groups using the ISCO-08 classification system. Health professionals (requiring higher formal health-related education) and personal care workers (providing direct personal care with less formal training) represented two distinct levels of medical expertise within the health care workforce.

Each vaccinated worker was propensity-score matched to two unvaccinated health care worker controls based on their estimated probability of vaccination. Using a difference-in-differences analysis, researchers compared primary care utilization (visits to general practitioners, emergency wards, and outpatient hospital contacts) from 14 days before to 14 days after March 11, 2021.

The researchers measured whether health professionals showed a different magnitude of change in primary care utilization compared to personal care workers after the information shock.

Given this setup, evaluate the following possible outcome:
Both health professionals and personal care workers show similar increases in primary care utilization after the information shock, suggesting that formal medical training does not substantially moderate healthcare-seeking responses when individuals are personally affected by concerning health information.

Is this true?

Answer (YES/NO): YES